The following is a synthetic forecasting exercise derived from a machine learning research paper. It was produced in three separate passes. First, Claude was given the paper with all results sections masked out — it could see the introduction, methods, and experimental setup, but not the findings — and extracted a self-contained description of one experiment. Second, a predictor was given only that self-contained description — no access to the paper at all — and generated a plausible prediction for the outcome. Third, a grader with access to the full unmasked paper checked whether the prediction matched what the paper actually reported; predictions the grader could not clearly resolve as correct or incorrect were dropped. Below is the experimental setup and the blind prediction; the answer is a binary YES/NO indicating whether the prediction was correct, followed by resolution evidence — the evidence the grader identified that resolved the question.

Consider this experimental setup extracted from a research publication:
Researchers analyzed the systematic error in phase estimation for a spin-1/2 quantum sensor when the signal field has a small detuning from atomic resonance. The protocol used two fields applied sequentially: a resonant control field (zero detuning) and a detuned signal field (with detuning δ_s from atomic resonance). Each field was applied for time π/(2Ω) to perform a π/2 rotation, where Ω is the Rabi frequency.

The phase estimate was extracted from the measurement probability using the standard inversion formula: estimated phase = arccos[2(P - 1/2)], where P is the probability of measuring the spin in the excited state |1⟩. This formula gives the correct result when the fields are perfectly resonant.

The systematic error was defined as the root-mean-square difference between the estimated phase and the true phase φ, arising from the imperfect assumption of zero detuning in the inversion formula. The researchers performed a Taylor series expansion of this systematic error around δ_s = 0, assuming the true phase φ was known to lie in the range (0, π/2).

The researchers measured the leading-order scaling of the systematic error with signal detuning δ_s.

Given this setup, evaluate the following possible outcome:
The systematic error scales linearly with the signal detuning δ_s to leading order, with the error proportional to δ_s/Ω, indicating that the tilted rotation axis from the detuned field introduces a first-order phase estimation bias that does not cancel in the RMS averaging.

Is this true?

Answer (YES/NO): YES